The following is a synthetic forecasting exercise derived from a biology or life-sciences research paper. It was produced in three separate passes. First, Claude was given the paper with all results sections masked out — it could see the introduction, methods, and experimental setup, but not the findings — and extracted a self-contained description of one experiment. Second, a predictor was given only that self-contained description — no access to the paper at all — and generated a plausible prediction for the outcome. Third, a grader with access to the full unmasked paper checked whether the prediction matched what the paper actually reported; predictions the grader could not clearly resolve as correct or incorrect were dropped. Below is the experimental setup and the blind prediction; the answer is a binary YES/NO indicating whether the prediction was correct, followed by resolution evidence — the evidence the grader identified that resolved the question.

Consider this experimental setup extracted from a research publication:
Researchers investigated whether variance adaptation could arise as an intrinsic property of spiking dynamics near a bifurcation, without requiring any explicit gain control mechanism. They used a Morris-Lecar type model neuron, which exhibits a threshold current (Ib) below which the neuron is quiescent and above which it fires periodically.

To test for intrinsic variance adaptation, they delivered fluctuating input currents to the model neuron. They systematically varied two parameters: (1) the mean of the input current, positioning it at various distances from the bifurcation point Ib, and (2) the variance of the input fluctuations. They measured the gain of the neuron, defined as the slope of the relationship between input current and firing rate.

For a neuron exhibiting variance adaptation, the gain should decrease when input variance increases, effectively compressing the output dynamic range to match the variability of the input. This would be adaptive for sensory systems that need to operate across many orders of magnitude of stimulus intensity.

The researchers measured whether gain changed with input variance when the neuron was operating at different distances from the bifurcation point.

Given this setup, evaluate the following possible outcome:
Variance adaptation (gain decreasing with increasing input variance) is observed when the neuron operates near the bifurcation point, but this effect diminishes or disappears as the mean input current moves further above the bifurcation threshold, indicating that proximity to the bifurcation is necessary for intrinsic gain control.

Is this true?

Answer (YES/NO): YES